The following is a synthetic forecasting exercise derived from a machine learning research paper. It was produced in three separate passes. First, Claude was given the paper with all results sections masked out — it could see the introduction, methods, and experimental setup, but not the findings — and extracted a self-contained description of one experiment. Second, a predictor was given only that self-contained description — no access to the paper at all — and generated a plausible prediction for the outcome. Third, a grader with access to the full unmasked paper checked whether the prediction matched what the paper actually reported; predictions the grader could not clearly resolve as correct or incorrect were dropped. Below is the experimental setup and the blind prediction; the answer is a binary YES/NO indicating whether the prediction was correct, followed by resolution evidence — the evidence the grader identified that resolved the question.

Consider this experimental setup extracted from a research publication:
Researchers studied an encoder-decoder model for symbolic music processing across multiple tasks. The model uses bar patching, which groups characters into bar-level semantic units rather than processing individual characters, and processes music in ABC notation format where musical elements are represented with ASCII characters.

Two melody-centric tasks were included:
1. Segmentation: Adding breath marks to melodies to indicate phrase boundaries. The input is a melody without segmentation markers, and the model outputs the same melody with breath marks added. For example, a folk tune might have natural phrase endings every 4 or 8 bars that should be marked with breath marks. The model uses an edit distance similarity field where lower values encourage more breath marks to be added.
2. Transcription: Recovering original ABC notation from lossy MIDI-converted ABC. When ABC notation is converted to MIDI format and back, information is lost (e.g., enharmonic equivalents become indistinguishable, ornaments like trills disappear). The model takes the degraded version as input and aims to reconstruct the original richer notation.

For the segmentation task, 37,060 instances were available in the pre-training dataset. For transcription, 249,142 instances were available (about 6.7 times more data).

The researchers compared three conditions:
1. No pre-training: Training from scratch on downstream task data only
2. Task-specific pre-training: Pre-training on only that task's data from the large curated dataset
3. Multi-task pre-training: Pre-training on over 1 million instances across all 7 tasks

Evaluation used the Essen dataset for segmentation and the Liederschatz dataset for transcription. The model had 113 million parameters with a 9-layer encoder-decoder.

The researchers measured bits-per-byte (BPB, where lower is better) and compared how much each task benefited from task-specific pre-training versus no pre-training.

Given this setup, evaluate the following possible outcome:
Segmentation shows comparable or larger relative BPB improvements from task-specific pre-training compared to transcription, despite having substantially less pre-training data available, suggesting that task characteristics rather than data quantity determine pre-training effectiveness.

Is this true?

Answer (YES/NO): NO